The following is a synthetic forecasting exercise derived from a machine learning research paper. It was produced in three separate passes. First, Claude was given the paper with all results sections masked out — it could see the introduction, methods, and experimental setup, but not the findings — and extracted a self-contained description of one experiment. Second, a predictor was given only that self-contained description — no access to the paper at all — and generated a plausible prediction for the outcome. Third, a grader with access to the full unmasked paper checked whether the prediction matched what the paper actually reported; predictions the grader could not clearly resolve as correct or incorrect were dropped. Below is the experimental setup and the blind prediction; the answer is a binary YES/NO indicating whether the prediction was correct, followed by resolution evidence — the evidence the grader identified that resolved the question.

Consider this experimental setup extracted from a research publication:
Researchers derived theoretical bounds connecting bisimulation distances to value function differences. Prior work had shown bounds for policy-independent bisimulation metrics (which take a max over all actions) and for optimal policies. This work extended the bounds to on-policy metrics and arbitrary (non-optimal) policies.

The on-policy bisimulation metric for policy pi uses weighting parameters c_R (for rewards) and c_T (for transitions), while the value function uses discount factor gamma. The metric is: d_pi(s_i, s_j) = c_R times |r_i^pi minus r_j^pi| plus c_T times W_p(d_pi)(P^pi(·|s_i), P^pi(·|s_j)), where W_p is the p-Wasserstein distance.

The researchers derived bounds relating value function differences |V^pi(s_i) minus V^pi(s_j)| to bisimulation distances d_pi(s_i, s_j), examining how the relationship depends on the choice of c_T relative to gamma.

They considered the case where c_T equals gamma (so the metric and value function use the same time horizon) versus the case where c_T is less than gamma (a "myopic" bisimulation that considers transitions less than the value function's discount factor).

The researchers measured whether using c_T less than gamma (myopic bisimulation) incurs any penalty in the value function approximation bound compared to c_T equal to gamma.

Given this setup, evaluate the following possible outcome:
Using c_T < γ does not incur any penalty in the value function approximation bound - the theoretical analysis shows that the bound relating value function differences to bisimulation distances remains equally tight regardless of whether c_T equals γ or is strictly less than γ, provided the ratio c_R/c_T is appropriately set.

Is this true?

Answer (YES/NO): NO